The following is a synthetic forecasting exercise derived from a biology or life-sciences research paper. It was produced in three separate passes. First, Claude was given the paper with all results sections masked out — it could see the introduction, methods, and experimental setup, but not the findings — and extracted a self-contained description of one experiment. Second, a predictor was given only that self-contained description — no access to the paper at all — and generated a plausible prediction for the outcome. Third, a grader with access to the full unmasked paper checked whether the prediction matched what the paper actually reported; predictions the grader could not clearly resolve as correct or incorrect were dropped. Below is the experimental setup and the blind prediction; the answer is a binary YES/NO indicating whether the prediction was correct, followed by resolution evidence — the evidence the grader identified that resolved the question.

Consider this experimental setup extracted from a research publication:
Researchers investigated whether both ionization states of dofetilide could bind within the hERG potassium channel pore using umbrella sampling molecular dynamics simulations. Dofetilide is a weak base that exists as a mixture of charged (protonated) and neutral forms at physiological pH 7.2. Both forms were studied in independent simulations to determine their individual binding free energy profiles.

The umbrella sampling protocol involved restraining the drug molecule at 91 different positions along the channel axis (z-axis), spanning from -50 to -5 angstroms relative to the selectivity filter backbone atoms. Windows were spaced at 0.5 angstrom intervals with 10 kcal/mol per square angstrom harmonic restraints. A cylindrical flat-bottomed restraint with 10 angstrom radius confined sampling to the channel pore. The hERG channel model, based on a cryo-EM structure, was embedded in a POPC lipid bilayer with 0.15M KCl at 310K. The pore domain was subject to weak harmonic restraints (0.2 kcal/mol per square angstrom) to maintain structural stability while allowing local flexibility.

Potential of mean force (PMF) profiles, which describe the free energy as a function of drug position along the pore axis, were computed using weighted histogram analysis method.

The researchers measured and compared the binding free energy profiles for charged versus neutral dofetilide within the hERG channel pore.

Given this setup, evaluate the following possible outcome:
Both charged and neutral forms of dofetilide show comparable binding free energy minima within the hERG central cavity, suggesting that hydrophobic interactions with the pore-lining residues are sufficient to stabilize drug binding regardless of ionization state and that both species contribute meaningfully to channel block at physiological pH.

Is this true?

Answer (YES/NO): NO